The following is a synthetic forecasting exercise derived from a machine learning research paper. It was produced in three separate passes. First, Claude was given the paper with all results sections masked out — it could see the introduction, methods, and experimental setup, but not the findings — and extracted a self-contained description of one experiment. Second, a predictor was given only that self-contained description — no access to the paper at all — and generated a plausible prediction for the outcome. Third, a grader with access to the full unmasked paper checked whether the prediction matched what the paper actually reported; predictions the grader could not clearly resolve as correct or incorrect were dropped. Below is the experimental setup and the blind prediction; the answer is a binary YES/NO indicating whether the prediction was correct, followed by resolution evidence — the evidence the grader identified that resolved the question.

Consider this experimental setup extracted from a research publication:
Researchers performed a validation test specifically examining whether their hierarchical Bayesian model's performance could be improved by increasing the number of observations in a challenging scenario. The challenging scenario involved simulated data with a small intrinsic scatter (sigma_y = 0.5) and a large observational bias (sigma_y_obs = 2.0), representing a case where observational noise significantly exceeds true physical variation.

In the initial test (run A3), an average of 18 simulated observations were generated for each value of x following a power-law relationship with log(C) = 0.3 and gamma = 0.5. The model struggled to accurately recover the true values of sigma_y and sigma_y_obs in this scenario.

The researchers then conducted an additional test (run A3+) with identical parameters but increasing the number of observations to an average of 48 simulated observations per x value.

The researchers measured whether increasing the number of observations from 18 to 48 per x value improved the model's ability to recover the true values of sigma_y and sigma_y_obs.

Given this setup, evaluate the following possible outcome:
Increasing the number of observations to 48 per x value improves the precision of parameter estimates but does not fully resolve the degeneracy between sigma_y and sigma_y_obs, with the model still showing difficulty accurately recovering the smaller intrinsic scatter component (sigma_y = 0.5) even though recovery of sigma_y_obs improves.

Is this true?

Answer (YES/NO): NO